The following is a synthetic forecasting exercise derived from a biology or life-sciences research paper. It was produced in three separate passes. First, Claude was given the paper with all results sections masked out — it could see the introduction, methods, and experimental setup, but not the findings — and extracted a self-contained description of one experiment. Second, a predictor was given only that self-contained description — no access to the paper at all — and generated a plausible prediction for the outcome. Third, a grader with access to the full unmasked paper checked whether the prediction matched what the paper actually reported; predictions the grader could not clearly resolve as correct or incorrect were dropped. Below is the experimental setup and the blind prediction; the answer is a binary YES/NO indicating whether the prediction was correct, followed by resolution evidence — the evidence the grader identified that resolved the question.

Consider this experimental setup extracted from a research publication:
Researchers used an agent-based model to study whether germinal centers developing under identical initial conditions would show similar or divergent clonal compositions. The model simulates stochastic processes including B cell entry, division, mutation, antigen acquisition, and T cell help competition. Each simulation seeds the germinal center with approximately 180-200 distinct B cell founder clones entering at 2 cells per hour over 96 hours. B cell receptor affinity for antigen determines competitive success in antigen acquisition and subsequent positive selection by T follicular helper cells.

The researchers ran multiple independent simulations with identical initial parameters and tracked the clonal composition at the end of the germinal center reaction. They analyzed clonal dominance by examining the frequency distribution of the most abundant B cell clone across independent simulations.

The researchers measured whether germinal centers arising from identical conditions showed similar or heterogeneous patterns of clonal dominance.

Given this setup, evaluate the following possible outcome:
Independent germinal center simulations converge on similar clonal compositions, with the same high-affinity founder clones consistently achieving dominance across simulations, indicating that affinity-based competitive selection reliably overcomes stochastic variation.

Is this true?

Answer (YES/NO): NO